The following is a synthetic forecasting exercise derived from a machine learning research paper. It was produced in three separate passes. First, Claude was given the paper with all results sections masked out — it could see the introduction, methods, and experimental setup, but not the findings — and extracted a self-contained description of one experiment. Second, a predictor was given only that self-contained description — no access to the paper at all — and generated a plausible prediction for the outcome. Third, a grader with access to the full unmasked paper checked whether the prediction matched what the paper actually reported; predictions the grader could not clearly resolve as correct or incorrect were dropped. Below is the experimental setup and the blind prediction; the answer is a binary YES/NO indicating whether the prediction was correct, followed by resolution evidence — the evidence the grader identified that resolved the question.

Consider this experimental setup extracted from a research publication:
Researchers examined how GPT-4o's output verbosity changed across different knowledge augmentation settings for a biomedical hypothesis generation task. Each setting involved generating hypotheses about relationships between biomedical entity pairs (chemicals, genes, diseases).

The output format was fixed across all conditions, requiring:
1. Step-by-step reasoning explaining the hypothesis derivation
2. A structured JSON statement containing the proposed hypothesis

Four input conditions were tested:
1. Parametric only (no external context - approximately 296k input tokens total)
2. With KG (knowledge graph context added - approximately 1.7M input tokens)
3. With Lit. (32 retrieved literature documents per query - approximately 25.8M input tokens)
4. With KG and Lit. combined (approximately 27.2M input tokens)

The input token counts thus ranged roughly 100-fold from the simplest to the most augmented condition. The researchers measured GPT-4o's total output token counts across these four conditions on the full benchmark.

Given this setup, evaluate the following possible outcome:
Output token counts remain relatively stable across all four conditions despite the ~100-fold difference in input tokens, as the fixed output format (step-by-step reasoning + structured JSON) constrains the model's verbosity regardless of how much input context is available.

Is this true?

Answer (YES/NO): YES